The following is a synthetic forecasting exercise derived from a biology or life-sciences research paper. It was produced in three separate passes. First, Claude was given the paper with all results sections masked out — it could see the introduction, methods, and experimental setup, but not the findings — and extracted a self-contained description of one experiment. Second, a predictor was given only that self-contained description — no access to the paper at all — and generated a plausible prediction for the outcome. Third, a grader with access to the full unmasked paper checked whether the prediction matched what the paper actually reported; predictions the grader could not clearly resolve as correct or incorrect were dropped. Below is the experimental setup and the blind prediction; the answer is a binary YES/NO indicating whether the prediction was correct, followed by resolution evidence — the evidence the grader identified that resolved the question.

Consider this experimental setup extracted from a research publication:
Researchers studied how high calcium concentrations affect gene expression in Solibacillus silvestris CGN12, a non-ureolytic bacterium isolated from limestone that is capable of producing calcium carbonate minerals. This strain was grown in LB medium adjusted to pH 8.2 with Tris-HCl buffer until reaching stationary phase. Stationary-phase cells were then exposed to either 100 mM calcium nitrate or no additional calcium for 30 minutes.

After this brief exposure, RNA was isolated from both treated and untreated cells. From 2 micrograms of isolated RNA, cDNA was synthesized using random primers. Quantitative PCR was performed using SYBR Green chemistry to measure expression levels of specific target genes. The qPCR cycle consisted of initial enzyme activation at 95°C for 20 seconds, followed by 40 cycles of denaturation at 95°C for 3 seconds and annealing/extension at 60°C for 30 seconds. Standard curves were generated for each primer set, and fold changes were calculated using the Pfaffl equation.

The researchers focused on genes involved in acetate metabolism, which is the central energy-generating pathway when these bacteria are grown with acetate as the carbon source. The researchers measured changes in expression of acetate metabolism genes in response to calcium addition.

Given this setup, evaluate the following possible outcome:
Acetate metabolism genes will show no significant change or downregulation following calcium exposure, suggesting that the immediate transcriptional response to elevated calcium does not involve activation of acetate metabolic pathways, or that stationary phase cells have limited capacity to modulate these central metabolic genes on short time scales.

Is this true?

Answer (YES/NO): NO